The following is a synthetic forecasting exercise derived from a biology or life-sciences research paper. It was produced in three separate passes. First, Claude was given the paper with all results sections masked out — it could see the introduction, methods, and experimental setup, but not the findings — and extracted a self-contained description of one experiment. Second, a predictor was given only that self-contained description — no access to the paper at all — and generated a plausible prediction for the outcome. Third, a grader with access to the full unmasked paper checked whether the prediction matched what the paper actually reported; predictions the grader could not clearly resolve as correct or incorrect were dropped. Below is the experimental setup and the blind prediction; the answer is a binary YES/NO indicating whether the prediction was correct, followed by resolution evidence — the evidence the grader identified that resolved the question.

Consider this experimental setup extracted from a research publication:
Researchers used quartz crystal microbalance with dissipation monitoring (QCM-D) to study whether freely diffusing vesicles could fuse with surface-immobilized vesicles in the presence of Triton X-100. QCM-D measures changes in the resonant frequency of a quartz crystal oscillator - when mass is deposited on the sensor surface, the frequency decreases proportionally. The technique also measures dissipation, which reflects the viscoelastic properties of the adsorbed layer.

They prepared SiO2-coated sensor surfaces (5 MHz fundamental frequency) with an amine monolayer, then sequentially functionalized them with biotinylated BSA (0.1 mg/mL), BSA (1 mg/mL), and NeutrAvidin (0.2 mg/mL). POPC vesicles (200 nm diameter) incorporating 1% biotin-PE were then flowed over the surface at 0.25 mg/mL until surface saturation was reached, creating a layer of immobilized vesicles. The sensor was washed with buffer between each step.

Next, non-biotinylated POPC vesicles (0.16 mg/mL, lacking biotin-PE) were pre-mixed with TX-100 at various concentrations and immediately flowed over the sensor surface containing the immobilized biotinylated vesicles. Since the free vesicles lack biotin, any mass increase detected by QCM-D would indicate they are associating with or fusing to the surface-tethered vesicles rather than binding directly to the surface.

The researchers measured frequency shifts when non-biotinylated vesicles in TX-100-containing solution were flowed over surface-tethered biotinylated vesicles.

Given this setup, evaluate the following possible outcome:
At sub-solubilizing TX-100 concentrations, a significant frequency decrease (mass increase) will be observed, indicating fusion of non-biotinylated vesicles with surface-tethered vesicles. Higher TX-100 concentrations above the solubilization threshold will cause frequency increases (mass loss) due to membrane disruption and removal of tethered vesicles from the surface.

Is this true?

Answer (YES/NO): YES